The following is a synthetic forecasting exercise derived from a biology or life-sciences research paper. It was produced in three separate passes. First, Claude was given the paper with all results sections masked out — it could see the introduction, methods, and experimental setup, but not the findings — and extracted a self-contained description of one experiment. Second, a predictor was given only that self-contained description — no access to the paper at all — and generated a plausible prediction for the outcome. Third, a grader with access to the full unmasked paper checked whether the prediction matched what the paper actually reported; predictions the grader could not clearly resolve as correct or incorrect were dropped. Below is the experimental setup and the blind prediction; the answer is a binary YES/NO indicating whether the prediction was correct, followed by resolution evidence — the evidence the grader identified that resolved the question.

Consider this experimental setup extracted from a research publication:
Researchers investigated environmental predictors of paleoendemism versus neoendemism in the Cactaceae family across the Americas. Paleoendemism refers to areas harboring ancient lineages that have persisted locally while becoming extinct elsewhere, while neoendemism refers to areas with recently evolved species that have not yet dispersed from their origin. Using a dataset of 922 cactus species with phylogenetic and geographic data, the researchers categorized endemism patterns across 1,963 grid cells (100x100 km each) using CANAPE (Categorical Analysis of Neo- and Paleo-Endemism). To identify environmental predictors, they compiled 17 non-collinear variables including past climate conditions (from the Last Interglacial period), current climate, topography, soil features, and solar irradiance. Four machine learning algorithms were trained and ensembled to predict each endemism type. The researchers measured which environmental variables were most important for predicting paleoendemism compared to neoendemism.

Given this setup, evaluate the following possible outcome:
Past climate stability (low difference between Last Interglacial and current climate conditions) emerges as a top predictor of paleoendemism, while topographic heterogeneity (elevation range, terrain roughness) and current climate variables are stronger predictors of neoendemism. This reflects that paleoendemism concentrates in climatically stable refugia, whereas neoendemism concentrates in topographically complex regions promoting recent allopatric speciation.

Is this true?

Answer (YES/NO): NO